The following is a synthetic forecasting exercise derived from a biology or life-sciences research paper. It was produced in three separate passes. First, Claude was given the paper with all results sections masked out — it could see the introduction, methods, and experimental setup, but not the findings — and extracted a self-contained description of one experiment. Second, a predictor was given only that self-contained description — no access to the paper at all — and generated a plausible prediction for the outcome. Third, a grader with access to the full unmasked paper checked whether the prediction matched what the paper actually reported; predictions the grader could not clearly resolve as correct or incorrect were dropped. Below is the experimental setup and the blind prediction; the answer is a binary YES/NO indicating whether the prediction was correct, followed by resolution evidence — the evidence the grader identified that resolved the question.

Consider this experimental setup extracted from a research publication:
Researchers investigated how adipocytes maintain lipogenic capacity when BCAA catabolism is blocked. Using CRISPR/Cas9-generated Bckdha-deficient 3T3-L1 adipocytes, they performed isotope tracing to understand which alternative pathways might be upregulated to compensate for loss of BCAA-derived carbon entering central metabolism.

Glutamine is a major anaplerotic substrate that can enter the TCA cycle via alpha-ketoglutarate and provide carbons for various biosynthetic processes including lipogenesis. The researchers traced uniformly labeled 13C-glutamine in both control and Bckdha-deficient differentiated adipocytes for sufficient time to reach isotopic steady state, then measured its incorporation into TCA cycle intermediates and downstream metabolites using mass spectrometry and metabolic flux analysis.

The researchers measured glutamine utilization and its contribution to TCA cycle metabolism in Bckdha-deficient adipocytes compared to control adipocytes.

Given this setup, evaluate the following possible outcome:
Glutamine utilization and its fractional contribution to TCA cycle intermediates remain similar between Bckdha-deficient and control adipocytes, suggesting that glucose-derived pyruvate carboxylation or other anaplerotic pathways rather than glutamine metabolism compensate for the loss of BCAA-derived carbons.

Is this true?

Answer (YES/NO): NO